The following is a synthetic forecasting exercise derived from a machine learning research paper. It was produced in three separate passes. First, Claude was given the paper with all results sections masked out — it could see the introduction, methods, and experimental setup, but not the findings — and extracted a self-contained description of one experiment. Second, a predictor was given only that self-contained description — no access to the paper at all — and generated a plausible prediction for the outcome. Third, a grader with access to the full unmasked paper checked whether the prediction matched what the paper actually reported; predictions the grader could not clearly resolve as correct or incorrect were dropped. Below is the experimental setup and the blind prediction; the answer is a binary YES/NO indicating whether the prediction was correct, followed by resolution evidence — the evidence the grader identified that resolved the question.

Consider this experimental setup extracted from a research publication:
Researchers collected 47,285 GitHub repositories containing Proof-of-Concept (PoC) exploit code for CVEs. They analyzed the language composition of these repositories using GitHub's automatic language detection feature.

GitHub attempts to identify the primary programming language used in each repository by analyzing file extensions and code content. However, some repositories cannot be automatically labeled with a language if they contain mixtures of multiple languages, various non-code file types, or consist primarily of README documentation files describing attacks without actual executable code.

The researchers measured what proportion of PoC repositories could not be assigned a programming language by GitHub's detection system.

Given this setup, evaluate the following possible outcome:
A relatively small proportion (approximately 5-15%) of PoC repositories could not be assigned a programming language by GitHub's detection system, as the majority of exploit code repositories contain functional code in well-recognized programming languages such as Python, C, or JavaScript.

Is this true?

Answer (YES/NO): NO